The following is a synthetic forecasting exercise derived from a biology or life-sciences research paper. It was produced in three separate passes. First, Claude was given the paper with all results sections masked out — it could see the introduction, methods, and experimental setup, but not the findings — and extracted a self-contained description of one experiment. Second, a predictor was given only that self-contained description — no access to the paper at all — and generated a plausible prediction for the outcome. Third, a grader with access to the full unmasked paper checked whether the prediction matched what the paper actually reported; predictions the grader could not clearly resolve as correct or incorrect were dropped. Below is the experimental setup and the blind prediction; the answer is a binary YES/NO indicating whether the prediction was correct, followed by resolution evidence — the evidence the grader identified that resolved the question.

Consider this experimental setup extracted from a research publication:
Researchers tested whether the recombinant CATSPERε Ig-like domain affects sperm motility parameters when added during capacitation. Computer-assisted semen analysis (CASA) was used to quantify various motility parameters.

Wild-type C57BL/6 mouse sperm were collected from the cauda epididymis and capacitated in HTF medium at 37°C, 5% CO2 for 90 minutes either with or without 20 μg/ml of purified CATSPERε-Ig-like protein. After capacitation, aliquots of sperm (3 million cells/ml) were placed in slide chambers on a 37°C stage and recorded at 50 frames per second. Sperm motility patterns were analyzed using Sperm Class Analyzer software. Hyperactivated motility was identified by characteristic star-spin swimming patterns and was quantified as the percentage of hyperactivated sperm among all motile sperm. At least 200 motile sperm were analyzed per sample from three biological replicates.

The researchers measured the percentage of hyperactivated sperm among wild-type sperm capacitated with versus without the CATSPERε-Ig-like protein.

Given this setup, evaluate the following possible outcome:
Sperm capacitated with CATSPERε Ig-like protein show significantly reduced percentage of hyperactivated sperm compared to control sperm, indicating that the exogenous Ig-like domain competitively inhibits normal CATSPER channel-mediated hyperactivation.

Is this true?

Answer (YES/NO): YES